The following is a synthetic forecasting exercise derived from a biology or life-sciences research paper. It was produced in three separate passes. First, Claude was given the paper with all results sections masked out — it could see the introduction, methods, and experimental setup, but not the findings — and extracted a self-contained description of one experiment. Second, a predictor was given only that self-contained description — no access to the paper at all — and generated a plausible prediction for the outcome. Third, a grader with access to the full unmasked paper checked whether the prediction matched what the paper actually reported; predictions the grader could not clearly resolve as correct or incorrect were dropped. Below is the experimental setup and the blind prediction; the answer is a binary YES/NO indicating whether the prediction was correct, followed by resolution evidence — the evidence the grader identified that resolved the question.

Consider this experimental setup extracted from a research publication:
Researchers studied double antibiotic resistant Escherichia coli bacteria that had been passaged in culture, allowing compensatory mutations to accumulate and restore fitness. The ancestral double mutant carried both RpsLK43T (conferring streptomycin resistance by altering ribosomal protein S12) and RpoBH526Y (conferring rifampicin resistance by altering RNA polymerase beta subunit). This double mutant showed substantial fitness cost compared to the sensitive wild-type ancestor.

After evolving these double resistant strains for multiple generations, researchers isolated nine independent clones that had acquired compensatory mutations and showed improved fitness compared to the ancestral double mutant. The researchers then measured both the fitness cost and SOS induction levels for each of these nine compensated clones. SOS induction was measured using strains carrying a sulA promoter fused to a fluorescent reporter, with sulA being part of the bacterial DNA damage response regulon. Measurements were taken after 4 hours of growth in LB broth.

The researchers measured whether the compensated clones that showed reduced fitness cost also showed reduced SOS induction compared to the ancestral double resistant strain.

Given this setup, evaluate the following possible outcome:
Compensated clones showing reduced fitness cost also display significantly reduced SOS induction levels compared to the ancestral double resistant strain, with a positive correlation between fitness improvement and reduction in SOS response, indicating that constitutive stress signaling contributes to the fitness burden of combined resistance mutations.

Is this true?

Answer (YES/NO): YES